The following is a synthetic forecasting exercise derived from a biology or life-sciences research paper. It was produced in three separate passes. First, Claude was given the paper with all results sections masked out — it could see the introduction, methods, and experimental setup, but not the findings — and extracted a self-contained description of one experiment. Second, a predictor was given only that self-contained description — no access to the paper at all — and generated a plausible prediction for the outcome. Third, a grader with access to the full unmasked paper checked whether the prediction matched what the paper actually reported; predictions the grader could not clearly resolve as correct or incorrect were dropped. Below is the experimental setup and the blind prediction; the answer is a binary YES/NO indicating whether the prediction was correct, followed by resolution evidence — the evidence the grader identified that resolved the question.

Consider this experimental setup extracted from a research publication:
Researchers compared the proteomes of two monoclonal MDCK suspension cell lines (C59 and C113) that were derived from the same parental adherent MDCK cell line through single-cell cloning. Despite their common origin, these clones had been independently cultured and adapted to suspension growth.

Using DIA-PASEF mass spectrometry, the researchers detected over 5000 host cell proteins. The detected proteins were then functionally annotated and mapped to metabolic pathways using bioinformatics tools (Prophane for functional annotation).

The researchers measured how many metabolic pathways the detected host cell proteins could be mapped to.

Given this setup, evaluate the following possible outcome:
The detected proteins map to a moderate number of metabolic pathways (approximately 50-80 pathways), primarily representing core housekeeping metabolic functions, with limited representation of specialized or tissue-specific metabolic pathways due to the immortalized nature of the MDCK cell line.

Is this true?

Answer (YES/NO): NO